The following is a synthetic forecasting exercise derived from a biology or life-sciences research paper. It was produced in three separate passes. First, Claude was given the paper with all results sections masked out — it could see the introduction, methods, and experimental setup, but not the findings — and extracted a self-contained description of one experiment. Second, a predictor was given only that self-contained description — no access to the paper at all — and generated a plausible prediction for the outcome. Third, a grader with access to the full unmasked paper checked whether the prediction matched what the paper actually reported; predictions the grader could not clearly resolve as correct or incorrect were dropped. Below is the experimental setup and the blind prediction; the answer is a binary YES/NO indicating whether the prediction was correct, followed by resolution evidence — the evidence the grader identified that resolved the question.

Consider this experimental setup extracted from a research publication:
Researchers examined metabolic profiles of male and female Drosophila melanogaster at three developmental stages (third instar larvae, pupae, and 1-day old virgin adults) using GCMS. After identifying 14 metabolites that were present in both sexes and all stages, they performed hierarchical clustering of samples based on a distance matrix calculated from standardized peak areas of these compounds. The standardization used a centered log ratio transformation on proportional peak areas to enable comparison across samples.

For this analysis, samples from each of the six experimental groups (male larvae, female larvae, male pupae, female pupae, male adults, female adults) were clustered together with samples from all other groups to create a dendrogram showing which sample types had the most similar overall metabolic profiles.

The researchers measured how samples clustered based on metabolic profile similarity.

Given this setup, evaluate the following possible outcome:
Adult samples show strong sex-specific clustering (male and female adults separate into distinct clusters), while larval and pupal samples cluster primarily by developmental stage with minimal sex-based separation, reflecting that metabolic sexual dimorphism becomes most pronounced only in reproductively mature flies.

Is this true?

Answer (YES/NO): NO